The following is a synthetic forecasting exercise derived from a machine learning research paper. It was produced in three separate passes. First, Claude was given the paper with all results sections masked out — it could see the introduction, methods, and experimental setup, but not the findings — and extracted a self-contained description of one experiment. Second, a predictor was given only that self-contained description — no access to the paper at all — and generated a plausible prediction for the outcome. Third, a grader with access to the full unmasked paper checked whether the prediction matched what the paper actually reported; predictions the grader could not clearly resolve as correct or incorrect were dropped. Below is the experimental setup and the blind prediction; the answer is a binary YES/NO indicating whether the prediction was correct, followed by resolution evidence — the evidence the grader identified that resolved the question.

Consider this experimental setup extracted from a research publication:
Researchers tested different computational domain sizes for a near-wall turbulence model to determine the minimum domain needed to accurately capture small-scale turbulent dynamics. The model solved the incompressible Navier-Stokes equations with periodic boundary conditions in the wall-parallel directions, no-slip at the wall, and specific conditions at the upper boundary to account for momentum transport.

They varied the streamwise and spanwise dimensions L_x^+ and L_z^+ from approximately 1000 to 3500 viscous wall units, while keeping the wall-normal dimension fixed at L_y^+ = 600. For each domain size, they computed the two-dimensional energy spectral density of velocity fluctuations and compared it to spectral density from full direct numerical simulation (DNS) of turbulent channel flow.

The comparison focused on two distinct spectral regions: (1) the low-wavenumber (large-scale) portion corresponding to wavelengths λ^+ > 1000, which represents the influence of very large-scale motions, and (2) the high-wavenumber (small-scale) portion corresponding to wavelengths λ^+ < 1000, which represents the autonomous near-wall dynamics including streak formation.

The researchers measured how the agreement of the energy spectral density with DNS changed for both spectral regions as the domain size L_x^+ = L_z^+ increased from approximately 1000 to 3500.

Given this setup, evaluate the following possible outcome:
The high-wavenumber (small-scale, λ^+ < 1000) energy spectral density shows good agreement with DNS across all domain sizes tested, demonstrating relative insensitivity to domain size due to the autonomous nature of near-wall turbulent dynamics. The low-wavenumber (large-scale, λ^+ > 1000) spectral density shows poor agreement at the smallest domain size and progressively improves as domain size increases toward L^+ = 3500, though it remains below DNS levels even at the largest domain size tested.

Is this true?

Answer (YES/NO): NO